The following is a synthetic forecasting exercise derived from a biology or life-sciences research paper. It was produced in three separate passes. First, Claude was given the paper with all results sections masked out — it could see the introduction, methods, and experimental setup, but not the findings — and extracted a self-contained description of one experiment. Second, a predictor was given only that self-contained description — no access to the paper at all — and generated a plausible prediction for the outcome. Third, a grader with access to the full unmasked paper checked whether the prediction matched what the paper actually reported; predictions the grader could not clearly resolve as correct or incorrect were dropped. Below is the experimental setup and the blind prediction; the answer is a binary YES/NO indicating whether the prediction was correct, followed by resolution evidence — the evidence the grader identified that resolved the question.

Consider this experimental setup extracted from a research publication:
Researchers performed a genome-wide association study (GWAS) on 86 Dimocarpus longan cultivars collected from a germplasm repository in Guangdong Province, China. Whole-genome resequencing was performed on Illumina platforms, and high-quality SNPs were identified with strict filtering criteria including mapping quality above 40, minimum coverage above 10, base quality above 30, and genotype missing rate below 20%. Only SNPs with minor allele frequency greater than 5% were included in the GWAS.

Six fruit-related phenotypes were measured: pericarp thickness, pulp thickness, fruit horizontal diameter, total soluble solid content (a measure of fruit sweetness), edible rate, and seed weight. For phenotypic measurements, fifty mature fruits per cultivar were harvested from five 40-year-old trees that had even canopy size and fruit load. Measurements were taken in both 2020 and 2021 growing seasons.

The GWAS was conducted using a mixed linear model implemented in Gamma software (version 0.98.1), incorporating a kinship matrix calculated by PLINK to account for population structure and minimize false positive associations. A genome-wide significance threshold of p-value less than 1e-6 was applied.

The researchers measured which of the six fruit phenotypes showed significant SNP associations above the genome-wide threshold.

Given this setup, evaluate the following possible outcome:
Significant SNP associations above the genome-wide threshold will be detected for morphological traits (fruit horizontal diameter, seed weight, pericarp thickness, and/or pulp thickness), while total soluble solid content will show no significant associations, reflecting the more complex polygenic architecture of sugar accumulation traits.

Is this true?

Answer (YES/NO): NO